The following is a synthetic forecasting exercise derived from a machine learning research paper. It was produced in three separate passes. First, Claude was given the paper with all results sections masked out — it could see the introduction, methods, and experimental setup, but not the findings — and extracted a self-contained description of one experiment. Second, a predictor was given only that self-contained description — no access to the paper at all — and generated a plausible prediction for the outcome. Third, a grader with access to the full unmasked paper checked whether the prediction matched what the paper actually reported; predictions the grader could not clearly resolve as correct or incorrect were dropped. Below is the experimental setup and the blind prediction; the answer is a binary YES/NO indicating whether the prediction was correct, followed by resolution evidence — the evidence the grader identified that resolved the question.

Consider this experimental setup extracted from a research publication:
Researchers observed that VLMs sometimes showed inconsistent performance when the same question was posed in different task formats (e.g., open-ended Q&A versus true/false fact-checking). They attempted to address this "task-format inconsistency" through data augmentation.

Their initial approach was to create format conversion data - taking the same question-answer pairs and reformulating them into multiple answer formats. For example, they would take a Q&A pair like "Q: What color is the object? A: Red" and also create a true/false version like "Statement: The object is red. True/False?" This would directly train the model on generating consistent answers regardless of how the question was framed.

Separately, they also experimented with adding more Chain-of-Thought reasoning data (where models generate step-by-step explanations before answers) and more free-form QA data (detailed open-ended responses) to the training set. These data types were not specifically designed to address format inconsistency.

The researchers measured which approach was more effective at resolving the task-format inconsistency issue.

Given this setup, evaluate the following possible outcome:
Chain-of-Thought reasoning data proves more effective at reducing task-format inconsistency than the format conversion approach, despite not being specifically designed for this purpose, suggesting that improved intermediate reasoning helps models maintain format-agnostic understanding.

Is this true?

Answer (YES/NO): NO